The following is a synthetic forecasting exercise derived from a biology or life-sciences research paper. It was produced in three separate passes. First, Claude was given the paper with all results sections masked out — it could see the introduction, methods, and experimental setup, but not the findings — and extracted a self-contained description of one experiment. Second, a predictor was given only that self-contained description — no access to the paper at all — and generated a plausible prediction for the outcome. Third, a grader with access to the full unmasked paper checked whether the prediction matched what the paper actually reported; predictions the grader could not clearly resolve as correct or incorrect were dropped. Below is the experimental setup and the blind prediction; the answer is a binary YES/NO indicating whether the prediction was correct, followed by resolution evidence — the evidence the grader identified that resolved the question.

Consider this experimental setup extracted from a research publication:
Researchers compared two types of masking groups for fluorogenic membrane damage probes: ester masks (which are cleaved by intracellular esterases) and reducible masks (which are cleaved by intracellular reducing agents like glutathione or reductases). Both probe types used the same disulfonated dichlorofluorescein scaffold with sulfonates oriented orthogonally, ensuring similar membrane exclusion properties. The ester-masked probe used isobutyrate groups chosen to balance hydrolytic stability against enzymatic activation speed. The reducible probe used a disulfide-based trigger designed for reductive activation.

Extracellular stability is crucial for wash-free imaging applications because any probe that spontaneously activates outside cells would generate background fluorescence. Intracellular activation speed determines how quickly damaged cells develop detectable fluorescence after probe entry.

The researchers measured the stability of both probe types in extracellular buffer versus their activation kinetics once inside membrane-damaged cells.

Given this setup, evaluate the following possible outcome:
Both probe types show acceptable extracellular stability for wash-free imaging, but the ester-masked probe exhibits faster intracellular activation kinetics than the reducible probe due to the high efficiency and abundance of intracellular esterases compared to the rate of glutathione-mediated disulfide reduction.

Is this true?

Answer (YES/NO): NO